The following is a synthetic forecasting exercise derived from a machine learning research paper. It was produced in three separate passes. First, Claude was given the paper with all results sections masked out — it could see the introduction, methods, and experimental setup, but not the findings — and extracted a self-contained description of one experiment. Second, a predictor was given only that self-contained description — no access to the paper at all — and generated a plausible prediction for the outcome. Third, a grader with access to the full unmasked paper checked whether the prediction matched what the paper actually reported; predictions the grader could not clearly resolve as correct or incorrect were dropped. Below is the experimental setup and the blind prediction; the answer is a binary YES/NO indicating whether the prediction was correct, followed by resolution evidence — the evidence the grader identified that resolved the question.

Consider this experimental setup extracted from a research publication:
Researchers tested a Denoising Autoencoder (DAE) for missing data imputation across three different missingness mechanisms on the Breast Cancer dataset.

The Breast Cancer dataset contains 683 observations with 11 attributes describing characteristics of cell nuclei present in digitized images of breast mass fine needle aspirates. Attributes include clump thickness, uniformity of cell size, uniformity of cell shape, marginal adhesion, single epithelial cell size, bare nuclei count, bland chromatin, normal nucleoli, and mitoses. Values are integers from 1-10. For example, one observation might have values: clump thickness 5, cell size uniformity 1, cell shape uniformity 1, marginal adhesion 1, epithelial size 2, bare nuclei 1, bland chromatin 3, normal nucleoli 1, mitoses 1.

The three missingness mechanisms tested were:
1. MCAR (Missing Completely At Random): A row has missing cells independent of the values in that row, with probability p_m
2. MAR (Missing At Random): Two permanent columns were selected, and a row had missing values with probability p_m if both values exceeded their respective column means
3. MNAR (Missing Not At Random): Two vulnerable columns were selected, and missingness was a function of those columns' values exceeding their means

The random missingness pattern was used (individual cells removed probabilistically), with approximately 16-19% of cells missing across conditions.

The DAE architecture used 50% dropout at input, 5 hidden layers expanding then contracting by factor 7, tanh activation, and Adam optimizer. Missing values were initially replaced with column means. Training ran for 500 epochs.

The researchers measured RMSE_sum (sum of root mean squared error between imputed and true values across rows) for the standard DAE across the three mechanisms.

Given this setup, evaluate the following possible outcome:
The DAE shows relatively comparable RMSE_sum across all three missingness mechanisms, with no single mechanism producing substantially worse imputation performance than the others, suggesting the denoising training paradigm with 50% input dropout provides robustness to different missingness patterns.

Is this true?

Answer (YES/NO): NO